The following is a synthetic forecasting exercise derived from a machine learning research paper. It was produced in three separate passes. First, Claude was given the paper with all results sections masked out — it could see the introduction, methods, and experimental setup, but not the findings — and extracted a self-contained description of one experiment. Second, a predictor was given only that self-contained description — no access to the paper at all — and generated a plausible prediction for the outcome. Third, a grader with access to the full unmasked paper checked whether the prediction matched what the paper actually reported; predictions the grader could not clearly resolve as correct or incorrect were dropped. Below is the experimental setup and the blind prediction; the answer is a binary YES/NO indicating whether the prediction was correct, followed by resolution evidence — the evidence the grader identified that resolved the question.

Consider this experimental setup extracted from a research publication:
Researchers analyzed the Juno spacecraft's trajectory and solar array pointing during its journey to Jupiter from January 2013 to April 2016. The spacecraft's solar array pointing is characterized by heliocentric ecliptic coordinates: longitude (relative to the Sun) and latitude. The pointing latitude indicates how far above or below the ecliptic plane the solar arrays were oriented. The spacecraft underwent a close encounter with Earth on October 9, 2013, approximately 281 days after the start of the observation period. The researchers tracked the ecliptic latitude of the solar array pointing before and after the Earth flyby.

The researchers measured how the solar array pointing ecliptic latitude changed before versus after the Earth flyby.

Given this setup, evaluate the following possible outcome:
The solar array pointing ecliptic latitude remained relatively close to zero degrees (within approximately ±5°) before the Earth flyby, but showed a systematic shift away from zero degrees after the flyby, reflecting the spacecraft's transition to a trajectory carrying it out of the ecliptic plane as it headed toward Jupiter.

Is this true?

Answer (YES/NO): YES